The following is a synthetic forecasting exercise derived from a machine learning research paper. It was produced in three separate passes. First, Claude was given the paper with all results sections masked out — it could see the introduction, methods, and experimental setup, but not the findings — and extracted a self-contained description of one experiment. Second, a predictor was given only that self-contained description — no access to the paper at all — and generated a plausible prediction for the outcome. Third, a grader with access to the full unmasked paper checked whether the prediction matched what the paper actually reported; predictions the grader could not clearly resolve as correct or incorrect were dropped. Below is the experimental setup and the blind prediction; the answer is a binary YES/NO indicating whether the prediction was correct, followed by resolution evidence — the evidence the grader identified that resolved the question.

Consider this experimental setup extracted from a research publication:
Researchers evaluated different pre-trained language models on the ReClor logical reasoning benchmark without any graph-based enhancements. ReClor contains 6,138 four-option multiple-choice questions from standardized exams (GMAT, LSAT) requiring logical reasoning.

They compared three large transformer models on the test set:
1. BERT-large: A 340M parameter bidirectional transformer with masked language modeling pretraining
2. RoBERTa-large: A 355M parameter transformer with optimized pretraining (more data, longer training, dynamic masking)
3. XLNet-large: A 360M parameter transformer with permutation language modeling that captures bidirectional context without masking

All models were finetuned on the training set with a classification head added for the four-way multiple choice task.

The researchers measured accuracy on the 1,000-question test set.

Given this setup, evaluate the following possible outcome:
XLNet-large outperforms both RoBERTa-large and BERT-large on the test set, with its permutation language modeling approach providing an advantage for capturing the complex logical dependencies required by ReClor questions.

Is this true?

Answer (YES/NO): YES